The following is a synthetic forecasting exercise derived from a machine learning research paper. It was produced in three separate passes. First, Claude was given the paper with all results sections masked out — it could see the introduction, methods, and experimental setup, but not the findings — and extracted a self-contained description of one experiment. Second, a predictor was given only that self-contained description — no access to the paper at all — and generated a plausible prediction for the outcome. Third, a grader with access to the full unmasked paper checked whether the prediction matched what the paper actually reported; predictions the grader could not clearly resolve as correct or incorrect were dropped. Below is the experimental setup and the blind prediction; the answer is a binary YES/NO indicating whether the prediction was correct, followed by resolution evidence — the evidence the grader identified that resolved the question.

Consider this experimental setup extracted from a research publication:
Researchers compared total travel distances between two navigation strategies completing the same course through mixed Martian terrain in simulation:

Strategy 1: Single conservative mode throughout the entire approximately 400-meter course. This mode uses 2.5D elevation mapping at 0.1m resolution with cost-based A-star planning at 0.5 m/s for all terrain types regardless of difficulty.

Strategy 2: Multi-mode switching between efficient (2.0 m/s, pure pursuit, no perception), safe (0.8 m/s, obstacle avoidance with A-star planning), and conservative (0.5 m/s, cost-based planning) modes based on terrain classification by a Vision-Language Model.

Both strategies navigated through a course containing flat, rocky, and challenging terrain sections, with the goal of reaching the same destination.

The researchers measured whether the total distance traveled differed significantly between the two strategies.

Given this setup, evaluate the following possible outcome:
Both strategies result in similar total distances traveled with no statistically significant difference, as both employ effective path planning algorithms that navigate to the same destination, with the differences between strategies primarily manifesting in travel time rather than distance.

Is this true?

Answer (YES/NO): YES